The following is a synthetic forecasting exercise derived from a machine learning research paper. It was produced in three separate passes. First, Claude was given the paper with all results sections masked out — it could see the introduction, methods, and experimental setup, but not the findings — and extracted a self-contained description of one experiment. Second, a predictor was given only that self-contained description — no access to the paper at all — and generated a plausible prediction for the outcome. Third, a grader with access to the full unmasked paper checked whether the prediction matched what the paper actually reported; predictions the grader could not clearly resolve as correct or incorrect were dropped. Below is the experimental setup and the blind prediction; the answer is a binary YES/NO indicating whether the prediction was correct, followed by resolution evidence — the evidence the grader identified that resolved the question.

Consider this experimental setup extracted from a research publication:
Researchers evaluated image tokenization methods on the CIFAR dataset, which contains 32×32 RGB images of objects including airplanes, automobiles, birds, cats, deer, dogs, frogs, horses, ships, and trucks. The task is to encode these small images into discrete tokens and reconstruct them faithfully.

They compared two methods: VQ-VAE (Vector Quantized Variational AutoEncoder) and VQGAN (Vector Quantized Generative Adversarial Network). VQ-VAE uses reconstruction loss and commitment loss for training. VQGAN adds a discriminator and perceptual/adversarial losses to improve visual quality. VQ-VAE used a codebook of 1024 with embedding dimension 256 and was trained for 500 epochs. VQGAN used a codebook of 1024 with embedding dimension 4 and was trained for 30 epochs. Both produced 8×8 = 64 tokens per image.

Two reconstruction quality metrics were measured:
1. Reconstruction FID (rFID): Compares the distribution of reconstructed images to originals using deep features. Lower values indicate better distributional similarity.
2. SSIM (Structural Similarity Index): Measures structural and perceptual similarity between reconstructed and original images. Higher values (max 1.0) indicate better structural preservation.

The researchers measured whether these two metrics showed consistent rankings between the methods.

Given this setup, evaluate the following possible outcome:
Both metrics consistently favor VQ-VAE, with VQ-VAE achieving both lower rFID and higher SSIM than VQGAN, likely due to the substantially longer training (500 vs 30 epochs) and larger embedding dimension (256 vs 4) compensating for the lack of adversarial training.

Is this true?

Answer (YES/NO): NO